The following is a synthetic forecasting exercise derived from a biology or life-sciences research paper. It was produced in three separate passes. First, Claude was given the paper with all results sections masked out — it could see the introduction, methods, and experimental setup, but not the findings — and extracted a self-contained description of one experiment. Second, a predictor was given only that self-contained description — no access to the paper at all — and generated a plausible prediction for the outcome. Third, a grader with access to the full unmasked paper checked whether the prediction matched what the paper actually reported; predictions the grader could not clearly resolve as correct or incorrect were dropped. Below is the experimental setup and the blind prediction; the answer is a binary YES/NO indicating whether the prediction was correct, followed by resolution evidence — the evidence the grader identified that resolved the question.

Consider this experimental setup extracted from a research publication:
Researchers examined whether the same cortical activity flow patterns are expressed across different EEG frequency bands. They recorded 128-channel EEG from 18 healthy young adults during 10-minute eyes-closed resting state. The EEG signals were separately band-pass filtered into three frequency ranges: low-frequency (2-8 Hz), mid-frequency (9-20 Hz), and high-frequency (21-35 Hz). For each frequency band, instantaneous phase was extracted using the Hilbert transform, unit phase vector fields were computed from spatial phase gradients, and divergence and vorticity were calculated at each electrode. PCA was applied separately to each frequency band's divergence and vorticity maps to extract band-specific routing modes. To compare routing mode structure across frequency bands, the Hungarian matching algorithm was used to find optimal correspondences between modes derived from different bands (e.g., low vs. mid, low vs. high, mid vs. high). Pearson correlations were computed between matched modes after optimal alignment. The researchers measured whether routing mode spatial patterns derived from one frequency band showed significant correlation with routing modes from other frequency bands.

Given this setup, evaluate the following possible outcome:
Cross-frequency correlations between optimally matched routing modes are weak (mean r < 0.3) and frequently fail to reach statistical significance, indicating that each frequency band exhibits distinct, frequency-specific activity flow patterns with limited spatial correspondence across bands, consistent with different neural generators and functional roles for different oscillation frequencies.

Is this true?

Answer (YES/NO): NO